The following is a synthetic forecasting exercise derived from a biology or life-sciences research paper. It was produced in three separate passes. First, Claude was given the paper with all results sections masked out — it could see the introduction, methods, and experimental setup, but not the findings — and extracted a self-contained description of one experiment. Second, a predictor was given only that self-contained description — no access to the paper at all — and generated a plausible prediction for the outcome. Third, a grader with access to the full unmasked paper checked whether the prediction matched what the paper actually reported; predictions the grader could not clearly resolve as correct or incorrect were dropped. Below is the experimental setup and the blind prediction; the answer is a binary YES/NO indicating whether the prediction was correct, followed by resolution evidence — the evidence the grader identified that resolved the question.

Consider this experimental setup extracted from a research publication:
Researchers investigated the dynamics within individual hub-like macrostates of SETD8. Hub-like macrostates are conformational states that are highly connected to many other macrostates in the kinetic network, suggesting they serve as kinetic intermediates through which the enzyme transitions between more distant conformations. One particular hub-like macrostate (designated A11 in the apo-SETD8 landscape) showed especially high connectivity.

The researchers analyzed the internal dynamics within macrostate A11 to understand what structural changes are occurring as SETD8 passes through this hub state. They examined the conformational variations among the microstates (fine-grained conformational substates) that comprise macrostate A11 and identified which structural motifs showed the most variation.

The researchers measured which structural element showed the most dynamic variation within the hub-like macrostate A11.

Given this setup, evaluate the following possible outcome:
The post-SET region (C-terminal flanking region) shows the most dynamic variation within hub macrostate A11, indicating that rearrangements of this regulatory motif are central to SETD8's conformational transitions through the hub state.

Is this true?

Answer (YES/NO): NO